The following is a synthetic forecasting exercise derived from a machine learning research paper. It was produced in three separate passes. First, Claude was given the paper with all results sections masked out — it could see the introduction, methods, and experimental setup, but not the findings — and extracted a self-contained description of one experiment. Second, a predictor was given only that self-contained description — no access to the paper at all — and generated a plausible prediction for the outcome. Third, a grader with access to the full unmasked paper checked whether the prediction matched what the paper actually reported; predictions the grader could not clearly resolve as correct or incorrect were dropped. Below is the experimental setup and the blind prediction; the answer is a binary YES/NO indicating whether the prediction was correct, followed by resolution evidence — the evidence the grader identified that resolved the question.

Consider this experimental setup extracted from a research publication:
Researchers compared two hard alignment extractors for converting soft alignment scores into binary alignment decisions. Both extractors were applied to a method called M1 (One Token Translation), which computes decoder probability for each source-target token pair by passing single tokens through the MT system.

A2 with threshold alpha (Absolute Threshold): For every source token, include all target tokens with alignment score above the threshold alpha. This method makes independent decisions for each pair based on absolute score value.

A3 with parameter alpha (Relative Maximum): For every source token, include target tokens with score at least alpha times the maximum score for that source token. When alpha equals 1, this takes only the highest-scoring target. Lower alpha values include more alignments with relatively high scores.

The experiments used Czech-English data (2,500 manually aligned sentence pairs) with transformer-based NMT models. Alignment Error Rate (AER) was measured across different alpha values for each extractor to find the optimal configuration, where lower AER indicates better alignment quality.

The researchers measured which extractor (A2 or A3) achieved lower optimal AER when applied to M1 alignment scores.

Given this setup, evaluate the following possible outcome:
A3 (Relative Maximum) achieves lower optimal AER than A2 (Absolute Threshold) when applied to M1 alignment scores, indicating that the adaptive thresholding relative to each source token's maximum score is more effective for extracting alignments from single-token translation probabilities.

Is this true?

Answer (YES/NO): YES